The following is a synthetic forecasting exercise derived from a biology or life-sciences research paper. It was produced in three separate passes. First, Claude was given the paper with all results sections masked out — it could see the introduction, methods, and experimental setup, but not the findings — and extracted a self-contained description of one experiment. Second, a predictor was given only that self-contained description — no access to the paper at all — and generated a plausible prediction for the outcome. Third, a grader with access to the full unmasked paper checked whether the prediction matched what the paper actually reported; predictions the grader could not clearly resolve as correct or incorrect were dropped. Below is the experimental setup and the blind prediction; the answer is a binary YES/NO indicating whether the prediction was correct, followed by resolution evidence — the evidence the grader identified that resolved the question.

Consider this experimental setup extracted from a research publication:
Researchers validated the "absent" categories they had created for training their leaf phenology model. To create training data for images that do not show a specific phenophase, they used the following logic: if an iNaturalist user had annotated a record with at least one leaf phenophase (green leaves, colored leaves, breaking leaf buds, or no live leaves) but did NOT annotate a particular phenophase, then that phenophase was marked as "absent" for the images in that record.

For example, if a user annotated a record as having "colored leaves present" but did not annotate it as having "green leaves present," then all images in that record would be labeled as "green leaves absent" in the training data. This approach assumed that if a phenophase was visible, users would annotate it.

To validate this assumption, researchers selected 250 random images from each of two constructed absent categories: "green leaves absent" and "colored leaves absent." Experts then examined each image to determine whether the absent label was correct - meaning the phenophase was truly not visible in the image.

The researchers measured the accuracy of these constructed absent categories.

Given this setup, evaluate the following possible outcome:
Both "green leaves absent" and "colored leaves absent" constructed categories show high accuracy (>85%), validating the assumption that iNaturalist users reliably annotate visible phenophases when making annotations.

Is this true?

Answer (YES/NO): NO